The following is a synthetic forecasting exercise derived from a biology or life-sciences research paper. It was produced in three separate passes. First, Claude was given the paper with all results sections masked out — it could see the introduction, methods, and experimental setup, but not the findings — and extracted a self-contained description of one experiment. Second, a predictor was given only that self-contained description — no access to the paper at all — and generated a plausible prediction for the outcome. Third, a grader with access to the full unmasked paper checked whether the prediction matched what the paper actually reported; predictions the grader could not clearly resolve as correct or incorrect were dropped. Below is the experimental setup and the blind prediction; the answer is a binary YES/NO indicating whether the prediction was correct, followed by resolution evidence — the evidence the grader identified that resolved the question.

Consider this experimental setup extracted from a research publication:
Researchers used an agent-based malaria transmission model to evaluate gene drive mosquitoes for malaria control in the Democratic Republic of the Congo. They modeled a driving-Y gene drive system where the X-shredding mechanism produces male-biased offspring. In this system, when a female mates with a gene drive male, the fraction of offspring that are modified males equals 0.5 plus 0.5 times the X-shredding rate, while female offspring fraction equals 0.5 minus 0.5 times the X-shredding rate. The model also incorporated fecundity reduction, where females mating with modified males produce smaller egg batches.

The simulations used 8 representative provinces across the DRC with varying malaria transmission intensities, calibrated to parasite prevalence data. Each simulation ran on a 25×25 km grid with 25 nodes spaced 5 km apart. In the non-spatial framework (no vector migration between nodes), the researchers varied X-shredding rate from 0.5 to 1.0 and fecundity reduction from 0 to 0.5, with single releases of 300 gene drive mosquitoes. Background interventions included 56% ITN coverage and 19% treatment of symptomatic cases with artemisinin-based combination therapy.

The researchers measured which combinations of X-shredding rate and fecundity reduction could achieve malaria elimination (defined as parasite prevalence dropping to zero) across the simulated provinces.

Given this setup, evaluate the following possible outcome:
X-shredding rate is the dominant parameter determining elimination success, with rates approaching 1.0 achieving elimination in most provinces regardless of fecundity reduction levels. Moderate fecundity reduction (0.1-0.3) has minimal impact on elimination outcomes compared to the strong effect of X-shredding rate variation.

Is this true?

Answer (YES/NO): NO